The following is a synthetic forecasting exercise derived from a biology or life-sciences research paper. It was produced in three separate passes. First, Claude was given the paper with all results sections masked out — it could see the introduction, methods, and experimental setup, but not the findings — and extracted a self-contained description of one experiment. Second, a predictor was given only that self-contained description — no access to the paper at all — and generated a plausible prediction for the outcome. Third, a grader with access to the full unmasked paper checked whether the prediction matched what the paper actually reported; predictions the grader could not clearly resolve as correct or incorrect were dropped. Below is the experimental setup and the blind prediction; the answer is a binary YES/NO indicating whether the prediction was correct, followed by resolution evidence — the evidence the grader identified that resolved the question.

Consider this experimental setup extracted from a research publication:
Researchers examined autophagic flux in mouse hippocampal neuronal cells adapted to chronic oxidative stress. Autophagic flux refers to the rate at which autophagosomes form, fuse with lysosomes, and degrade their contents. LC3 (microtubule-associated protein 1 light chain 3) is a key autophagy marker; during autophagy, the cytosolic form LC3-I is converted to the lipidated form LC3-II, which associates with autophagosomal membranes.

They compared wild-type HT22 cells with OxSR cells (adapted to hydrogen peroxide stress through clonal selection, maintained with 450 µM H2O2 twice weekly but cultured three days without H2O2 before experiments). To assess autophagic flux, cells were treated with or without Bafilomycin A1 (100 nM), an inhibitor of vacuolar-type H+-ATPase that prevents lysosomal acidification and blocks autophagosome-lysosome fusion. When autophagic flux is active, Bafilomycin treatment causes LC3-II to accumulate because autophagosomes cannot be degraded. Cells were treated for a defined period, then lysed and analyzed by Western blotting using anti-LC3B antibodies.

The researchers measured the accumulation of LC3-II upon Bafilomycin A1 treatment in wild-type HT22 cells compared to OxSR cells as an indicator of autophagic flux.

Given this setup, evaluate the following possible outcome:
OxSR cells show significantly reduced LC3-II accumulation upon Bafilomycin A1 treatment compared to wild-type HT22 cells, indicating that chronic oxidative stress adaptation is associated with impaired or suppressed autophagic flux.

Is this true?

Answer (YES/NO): NO